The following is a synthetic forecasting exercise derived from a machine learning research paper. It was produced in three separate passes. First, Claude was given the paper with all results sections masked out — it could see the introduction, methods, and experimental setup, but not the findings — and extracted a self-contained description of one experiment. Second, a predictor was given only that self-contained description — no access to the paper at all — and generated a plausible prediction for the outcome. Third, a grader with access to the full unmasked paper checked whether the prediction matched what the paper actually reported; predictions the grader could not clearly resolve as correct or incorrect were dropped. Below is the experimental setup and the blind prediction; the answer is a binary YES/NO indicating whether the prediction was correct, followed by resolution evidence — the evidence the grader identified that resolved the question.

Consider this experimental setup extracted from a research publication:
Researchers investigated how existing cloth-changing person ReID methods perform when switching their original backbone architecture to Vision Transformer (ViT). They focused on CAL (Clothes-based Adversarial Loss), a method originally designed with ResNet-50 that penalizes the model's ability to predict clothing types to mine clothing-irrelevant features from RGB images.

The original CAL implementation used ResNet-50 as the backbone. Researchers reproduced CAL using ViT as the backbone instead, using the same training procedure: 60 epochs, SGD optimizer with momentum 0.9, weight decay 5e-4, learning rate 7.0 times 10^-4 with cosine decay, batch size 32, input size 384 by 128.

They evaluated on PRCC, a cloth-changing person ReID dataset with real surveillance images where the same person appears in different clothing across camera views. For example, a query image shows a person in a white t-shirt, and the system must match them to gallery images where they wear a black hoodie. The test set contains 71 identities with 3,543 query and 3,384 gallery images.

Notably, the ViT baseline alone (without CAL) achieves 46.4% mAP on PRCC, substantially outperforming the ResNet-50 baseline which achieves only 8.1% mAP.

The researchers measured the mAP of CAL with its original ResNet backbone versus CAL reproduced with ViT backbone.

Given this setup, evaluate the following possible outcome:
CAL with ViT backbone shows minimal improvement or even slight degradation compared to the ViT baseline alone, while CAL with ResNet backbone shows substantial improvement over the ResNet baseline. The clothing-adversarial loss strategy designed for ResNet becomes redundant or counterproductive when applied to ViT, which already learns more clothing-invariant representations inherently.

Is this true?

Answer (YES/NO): NO